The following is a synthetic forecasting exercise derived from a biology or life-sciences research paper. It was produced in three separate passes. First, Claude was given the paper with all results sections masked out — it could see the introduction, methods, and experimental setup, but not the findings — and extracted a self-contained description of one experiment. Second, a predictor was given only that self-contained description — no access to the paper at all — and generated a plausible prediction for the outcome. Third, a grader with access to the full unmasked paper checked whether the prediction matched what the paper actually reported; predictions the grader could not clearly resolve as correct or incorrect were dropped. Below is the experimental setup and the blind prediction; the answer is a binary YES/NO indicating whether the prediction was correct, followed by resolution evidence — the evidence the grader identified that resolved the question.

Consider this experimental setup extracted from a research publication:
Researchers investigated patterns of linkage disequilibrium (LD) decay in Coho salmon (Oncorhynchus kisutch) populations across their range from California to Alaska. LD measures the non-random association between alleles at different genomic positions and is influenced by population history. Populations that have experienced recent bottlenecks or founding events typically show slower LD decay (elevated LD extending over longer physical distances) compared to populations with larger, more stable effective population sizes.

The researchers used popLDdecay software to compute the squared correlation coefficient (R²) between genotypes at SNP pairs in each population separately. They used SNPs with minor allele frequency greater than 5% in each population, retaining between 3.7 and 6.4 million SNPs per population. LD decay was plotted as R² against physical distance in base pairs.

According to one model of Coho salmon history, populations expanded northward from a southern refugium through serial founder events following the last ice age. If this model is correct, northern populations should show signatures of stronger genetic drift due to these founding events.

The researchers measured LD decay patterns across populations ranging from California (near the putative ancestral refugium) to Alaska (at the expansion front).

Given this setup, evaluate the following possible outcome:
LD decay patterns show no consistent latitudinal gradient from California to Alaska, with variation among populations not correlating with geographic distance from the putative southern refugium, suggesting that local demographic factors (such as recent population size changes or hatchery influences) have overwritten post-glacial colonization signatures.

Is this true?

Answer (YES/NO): NO